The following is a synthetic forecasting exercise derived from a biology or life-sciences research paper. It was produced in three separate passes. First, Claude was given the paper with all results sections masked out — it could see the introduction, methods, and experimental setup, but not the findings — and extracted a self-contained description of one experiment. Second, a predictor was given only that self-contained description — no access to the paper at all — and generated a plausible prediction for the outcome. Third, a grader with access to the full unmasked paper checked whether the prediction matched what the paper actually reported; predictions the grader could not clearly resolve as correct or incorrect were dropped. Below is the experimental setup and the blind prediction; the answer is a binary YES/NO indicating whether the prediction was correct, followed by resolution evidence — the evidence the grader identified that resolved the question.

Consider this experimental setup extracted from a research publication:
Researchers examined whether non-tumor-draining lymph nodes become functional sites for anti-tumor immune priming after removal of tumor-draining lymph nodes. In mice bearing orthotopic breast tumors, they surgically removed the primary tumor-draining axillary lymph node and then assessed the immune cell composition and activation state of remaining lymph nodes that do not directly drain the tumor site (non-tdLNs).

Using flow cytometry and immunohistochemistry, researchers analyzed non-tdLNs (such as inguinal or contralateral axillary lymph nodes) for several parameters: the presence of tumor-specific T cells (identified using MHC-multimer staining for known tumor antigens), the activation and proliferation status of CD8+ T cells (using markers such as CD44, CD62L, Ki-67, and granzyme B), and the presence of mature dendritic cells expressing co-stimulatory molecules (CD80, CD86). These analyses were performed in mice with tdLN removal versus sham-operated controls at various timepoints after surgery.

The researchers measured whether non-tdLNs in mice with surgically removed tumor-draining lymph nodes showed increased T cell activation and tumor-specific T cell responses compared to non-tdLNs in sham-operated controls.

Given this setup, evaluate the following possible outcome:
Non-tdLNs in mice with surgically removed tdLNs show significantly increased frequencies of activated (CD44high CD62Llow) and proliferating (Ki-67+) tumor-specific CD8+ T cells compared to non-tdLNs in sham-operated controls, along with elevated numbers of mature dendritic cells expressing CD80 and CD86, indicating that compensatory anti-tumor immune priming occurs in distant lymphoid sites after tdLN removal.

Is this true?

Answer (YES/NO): NO